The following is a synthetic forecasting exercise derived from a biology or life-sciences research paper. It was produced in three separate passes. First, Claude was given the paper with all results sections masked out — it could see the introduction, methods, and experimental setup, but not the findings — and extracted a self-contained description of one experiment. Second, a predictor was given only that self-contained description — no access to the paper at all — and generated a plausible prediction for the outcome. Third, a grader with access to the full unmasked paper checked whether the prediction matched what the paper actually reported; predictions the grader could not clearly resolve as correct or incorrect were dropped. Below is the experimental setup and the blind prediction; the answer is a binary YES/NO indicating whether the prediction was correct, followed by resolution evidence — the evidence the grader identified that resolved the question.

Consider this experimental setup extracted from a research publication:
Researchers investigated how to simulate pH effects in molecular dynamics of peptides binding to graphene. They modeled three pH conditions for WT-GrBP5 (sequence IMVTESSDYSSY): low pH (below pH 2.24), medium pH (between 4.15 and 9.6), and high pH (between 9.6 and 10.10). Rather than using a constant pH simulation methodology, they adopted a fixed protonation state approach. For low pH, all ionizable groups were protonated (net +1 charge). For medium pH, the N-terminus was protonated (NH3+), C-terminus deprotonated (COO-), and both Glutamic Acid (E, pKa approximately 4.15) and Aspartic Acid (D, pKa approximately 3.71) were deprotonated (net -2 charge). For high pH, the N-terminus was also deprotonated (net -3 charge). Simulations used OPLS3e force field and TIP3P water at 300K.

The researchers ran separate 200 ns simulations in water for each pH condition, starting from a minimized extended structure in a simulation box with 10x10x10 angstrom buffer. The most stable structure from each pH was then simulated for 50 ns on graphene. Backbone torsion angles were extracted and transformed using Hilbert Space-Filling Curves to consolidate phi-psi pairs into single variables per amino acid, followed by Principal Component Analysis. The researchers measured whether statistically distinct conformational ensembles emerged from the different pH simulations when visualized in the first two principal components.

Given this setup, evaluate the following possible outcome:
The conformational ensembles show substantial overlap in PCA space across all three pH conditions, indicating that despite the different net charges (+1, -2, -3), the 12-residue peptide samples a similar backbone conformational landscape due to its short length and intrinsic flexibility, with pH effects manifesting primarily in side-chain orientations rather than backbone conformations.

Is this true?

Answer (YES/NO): NO